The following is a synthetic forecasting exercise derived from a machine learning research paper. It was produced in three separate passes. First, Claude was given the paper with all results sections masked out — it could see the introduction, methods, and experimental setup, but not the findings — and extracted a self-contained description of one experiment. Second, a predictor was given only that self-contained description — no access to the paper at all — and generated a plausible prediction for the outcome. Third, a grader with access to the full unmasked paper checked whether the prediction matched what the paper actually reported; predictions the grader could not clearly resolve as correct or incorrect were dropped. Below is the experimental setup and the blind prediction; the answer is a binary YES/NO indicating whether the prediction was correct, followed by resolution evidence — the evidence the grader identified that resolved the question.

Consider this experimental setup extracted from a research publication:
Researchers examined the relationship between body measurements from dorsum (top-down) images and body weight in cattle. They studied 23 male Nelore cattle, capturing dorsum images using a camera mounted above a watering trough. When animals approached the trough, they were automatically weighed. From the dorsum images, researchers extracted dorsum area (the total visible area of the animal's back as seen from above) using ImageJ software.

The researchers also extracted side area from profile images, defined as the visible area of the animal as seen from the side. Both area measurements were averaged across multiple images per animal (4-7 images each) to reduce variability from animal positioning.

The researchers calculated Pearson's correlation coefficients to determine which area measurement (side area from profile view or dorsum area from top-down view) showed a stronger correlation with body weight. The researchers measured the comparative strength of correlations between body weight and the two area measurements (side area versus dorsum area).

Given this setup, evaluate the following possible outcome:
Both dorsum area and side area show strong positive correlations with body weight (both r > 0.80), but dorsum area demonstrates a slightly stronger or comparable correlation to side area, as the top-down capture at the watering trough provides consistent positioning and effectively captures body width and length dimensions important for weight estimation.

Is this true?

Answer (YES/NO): NO